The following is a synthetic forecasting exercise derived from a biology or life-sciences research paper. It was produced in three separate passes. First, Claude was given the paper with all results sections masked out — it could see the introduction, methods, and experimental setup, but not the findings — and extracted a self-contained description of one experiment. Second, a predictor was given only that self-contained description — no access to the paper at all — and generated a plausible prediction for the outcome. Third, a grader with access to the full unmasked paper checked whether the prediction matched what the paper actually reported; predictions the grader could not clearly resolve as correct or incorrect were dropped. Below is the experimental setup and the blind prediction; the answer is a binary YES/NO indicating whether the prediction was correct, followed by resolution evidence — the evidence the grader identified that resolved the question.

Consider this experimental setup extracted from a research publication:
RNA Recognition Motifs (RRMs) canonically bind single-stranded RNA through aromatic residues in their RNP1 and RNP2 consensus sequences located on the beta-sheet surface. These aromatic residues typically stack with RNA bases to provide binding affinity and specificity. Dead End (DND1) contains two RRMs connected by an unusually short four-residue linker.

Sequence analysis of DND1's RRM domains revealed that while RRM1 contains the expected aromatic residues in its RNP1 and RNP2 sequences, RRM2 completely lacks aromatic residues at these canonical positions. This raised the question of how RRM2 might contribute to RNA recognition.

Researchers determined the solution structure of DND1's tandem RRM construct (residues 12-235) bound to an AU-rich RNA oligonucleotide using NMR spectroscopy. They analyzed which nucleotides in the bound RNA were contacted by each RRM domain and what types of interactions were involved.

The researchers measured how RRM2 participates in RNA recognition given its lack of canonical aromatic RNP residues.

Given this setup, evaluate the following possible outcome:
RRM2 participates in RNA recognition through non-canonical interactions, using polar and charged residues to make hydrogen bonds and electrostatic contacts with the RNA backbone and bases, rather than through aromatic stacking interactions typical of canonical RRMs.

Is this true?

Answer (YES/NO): YES